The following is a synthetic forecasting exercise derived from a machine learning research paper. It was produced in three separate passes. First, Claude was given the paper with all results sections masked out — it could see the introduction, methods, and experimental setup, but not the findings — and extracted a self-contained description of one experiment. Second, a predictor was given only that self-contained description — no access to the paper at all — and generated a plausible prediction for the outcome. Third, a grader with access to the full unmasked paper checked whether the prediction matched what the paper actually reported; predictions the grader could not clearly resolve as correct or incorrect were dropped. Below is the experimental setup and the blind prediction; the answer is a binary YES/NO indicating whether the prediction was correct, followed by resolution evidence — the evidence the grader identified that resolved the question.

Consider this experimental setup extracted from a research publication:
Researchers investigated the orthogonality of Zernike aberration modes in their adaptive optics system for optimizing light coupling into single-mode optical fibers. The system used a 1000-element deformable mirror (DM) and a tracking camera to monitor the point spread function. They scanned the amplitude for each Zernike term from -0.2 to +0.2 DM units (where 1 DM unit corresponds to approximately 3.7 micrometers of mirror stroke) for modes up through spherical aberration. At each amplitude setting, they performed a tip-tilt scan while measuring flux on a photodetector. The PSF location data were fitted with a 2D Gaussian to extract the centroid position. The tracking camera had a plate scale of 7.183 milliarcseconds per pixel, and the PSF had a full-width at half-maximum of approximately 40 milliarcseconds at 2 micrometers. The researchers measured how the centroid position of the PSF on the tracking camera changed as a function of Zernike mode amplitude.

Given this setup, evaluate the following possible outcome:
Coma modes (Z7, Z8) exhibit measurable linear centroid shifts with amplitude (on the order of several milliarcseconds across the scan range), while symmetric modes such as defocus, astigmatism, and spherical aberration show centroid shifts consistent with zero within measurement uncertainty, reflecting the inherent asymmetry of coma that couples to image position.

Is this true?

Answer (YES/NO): NO